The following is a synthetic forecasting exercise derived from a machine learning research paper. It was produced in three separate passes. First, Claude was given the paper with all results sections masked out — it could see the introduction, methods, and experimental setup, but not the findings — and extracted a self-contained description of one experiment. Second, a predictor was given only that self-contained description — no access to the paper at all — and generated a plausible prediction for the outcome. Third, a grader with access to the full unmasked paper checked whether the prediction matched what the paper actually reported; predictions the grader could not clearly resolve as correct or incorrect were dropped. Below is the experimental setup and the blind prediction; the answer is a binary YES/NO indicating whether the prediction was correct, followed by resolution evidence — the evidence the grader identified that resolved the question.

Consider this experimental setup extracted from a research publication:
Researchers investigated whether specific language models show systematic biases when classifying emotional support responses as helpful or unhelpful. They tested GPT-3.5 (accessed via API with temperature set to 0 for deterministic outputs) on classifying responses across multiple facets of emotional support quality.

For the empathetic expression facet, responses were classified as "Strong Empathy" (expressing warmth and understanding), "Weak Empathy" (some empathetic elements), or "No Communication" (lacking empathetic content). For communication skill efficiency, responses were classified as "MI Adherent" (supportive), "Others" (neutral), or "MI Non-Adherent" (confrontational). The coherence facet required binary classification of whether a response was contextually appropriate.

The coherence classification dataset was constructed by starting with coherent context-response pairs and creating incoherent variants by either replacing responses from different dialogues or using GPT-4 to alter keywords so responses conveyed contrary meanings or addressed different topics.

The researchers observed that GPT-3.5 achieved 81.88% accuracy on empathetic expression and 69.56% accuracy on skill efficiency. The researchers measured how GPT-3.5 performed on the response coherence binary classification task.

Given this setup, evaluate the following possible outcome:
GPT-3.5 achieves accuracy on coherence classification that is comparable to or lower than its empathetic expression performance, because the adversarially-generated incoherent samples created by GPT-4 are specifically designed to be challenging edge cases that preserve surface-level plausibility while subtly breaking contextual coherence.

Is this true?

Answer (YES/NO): YES